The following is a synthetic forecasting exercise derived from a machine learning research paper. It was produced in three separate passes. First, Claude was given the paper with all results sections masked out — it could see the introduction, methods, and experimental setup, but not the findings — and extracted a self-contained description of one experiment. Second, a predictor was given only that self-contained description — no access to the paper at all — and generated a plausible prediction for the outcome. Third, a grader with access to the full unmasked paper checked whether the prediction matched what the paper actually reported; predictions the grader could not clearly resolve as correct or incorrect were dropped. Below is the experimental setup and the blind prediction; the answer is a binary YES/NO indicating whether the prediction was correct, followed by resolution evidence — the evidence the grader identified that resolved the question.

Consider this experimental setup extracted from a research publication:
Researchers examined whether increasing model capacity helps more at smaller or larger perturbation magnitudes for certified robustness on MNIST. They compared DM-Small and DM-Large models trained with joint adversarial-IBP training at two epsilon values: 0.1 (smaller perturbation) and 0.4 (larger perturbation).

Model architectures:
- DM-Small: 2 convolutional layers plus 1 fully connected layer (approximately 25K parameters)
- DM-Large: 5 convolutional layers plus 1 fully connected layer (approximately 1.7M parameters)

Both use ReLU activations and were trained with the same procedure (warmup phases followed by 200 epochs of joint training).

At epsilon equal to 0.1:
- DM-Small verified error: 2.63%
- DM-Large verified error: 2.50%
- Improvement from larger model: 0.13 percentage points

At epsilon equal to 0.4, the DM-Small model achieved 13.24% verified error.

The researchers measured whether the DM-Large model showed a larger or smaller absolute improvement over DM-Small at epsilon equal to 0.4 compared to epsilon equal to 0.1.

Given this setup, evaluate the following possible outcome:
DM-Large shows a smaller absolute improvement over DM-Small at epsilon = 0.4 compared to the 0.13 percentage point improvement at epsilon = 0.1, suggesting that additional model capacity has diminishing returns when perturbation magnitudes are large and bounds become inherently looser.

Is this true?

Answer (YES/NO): NO